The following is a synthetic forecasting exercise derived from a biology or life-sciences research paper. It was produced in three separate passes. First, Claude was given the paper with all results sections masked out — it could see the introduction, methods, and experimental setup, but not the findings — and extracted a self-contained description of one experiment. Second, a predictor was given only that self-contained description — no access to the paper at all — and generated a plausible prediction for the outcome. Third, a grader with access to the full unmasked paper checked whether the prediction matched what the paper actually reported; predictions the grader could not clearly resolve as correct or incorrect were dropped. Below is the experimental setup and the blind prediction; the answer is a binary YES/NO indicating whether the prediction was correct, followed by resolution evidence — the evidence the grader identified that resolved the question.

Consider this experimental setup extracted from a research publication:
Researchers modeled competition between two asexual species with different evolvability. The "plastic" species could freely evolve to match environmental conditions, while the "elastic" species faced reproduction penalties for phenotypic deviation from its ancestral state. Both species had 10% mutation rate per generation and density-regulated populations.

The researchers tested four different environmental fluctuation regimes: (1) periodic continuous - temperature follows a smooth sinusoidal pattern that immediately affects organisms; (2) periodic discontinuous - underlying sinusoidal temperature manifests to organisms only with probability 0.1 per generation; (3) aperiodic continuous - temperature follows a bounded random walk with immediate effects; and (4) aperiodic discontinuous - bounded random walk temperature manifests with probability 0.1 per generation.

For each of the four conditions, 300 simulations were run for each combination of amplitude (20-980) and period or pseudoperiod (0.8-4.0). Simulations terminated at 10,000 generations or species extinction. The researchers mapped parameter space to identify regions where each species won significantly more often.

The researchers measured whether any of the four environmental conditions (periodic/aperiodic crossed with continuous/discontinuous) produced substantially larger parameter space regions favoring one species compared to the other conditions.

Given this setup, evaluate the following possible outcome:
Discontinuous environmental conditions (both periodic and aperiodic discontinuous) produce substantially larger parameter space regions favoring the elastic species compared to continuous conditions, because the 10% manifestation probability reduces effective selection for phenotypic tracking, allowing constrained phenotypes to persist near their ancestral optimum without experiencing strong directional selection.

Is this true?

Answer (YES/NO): NO